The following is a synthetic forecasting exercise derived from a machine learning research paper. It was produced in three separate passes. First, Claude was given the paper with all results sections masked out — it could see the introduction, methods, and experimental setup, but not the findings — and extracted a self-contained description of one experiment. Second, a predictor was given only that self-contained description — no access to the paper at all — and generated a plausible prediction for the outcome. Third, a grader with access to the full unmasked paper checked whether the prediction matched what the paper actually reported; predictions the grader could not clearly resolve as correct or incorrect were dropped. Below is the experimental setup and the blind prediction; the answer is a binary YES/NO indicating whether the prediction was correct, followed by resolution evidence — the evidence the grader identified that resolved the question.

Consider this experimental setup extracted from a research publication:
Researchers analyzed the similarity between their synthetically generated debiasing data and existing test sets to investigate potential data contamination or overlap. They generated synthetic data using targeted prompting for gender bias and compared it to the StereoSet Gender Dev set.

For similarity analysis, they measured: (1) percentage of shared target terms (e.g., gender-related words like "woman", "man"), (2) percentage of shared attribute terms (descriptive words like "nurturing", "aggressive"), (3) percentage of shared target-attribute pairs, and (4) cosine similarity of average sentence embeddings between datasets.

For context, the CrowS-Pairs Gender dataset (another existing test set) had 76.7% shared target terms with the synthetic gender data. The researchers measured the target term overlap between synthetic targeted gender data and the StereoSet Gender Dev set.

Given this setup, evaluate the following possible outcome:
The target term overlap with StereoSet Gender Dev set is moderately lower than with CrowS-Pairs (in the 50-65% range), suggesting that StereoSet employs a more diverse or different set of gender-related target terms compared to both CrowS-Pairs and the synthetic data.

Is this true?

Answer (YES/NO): NO